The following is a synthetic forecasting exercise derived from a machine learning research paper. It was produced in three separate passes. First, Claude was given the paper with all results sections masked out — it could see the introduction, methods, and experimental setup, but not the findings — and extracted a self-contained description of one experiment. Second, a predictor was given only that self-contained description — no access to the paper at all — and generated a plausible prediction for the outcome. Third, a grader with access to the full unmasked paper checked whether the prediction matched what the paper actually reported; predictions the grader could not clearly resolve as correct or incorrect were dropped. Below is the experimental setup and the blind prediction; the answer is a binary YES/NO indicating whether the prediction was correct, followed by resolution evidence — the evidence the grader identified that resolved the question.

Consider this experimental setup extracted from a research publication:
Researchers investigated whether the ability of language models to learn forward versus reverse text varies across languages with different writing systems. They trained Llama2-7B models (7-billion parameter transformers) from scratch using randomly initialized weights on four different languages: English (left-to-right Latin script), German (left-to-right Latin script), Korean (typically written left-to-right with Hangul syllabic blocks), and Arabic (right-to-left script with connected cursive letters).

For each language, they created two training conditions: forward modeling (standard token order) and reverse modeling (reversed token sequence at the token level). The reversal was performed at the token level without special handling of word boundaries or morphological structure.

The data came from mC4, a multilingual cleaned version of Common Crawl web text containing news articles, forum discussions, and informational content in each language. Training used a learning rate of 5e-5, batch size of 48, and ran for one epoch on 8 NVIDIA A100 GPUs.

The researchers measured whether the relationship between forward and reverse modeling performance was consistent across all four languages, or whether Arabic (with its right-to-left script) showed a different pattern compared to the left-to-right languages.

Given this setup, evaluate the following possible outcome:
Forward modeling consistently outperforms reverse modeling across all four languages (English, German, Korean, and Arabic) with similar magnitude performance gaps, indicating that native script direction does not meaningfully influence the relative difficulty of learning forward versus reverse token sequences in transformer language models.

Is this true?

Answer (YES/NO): NO